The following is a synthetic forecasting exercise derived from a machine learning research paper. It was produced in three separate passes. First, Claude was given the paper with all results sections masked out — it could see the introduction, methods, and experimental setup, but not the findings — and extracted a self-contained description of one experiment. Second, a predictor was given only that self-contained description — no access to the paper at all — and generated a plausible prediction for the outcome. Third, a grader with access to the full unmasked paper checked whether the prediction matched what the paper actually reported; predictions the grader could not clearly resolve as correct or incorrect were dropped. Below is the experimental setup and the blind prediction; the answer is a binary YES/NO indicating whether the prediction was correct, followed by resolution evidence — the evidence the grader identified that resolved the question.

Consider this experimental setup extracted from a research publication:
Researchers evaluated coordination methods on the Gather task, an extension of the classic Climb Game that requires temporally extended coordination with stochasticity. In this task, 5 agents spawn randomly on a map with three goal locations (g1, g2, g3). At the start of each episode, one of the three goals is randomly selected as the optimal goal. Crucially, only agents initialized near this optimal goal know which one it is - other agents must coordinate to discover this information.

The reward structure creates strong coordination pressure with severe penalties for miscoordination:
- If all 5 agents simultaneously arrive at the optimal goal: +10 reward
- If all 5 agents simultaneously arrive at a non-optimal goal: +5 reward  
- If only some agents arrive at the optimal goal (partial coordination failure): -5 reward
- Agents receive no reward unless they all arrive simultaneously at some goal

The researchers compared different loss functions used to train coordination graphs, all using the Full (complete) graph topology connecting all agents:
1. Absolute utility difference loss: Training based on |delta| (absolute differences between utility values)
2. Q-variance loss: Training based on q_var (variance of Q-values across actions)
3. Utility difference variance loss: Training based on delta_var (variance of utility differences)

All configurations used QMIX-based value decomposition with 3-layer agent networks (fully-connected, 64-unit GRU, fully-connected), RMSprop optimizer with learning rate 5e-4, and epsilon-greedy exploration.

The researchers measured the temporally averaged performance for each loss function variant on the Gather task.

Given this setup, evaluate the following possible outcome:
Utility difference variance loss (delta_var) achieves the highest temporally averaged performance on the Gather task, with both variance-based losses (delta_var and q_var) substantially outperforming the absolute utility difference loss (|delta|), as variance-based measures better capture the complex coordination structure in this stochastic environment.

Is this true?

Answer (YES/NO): NO